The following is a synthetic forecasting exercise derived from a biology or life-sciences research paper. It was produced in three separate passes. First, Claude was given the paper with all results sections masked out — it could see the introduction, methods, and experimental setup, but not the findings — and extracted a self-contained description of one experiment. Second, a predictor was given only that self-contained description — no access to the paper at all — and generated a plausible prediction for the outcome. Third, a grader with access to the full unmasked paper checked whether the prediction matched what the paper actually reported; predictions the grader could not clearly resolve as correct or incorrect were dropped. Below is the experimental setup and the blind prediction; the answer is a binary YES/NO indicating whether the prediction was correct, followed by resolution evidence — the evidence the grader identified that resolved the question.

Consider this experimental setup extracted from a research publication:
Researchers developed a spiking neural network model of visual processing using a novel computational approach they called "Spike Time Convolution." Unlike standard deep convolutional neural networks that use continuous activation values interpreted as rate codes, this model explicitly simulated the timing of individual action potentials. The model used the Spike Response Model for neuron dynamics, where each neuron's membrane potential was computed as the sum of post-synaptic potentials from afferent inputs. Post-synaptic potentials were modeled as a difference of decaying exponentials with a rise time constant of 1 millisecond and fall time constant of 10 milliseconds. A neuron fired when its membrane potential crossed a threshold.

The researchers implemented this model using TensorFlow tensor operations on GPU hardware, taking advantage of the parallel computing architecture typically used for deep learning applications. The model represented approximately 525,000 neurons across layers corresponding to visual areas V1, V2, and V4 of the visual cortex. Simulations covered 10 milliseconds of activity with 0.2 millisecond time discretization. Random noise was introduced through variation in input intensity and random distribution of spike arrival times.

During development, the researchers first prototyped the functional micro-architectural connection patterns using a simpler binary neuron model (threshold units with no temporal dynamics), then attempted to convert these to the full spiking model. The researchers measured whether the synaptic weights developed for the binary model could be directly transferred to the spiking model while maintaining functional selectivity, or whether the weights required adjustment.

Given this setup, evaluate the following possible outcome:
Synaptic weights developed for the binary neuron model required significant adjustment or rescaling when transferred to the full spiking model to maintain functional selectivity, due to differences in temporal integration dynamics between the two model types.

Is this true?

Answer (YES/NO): NO